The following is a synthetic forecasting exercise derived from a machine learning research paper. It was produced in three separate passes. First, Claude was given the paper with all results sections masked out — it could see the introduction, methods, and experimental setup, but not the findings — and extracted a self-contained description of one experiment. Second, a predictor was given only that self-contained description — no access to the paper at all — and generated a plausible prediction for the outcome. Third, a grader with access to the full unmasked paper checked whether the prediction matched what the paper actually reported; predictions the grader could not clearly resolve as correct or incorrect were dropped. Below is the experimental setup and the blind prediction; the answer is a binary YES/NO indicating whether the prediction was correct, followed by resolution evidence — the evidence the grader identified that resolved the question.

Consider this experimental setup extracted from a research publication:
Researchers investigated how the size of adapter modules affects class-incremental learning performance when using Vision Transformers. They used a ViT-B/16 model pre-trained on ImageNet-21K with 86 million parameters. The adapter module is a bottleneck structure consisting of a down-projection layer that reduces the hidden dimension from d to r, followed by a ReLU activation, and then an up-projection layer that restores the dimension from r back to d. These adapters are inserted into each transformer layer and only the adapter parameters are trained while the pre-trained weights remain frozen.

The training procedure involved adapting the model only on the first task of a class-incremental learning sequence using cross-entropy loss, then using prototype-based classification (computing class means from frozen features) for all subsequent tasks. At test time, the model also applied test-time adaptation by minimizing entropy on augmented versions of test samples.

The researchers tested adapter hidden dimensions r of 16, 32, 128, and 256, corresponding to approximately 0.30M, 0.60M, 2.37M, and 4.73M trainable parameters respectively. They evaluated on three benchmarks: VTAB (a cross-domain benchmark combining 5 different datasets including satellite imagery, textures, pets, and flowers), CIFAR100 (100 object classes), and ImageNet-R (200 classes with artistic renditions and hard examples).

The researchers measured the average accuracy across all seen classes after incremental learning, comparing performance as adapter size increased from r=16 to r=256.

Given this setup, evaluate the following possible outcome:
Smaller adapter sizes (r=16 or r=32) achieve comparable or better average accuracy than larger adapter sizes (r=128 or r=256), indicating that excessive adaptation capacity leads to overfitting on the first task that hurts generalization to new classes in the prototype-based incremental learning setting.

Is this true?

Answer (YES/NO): NO